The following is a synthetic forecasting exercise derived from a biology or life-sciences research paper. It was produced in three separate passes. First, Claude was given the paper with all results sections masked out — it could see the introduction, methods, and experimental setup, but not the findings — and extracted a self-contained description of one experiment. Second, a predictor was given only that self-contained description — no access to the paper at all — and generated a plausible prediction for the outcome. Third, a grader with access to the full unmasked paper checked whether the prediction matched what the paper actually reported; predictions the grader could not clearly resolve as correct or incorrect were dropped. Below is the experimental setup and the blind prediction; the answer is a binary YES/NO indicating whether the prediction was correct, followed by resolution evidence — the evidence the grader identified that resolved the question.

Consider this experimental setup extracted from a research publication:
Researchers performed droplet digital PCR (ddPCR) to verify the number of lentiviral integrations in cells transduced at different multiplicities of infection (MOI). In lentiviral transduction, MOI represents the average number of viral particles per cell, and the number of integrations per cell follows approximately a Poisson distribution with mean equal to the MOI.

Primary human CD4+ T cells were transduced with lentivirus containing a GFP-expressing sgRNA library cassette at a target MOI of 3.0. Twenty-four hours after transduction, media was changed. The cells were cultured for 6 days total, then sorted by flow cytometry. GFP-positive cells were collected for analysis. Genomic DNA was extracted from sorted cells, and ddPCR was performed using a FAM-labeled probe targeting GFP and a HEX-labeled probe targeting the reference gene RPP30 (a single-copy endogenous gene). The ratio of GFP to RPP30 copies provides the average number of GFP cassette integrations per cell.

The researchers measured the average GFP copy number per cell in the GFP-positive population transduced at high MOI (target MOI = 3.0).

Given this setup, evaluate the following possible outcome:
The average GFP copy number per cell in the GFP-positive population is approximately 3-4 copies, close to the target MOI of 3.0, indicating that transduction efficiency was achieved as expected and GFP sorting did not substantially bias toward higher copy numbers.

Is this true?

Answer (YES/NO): NO